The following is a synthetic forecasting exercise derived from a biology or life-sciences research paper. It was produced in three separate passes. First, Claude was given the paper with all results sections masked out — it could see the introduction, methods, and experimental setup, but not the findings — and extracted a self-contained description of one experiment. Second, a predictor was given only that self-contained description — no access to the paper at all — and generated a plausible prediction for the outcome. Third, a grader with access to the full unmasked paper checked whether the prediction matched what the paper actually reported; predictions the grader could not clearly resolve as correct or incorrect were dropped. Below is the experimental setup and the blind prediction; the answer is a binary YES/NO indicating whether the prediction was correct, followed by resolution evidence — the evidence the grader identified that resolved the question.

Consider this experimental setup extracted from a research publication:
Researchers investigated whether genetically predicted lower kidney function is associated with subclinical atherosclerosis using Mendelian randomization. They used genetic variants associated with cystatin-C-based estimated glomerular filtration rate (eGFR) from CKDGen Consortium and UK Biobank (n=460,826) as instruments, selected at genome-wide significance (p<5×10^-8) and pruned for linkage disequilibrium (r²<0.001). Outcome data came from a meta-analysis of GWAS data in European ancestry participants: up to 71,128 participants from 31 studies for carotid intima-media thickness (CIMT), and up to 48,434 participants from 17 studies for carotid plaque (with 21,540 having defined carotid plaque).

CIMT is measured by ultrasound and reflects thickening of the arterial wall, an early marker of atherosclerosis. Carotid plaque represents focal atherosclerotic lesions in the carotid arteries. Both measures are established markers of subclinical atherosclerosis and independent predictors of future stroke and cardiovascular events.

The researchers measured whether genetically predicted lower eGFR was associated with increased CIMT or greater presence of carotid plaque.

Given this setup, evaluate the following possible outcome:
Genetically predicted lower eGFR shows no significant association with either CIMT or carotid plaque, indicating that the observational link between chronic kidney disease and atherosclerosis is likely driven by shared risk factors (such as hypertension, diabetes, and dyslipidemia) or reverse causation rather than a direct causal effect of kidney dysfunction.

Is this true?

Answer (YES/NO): NO